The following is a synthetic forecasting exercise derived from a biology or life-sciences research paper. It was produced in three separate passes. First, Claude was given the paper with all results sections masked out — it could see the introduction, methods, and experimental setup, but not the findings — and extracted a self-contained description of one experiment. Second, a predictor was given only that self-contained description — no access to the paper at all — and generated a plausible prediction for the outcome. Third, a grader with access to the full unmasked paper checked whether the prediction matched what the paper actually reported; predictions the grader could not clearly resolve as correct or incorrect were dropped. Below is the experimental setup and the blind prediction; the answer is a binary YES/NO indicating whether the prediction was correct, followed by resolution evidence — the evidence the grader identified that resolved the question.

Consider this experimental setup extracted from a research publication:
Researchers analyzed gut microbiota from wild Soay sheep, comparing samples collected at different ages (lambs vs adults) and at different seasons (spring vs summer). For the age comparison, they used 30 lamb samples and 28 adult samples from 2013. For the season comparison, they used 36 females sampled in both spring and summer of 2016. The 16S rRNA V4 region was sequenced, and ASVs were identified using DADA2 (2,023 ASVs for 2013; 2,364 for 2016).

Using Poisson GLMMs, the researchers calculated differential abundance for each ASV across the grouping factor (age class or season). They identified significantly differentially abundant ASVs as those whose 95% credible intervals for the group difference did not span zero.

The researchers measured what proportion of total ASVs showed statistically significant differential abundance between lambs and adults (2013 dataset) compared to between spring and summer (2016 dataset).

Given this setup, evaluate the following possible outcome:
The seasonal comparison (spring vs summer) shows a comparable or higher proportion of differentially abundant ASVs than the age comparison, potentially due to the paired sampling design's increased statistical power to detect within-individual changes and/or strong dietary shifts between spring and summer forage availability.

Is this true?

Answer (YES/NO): NO